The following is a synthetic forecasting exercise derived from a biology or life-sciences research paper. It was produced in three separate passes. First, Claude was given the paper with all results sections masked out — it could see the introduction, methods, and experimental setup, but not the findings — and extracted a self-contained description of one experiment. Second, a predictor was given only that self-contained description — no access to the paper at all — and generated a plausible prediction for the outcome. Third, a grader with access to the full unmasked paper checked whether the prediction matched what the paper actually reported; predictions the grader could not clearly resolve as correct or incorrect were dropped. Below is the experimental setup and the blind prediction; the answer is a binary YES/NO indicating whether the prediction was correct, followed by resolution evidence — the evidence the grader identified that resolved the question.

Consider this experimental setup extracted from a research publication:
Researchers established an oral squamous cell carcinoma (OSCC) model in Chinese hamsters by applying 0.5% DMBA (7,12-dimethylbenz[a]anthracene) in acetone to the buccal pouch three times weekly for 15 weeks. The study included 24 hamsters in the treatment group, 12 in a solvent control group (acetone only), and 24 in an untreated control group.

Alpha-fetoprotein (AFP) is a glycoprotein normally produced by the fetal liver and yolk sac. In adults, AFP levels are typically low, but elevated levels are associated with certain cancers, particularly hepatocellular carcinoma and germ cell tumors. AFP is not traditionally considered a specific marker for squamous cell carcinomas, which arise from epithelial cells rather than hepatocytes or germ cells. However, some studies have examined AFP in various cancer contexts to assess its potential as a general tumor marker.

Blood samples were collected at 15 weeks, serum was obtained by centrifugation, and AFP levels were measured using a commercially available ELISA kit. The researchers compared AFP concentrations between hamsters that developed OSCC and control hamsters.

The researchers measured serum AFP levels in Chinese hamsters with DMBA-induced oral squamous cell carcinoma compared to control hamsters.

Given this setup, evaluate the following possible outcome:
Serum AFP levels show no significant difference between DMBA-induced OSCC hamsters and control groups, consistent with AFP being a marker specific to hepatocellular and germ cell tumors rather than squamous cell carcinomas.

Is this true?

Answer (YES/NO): YES